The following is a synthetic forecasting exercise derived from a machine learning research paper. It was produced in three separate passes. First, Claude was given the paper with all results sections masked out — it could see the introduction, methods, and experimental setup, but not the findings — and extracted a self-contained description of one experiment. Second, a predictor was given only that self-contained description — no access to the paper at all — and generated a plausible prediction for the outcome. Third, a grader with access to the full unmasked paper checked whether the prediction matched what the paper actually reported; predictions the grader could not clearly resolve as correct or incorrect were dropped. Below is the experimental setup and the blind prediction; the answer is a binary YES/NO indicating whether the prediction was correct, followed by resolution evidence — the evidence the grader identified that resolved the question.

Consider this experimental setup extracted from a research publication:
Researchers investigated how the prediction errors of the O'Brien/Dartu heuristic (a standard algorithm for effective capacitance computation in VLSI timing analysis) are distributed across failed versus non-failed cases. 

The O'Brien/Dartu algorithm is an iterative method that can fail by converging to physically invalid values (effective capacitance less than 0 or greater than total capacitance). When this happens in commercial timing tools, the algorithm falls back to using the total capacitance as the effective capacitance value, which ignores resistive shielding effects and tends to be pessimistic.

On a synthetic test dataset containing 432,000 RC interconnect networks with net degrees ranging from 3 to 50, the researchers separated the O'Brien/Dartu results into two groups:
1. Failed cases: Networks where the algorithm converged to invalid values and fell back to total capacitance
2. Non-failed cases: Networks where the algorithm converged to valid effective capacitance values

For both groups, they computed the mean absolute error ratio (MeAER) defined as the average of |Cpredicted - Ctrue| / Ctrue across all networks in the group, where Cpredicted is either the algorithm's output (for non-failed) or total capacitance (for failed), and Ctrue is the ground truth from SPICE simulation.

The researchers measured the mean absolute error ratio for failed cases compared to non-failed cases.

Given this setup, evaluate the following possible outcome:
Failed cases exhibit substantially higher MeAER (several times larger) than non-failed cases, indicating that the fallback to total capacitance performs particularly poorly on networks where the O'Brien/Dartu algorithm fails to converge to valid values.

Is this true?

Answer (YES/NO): YES